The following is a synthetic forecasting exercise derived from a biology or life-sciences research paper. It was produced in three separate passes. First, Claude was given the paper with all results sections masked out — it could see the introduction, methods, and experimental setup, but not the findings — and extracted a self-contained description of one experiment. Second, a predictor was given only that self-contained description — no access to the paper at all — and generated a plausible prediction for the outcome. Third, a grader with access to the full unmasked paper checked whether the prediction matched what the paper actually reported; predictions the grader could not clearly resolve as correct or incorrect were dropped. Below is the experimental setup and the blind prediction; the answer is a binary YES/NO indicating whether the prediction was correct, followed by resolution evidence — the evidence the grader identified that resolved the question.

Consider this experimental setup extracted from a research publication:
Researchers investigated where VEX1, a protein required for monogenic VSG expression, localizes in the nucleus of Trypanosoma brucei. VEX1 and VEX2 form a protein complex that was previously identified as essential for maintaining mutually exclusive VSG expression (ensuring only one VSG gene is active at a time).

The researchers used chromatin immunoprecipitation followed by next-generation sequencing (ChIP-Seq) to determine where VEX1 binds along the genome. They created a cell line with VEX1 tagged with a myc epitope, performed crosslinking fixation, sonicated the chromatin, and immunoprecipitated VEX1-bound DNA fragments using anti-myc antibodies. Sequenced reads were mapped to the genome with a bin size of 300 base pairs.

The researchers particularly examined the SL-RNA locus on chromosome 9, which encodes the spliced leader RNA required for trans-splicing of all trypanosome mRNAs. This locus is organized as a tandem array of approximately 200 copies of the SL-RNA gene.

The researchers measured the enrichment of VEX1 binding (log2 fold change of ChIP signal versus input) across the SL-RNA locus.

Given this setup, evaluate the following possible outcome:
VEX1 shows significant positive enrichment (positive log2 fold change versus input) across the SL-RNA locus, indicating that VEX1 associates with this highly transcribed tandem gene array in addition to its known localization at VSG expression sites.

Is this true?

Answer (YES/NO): YES